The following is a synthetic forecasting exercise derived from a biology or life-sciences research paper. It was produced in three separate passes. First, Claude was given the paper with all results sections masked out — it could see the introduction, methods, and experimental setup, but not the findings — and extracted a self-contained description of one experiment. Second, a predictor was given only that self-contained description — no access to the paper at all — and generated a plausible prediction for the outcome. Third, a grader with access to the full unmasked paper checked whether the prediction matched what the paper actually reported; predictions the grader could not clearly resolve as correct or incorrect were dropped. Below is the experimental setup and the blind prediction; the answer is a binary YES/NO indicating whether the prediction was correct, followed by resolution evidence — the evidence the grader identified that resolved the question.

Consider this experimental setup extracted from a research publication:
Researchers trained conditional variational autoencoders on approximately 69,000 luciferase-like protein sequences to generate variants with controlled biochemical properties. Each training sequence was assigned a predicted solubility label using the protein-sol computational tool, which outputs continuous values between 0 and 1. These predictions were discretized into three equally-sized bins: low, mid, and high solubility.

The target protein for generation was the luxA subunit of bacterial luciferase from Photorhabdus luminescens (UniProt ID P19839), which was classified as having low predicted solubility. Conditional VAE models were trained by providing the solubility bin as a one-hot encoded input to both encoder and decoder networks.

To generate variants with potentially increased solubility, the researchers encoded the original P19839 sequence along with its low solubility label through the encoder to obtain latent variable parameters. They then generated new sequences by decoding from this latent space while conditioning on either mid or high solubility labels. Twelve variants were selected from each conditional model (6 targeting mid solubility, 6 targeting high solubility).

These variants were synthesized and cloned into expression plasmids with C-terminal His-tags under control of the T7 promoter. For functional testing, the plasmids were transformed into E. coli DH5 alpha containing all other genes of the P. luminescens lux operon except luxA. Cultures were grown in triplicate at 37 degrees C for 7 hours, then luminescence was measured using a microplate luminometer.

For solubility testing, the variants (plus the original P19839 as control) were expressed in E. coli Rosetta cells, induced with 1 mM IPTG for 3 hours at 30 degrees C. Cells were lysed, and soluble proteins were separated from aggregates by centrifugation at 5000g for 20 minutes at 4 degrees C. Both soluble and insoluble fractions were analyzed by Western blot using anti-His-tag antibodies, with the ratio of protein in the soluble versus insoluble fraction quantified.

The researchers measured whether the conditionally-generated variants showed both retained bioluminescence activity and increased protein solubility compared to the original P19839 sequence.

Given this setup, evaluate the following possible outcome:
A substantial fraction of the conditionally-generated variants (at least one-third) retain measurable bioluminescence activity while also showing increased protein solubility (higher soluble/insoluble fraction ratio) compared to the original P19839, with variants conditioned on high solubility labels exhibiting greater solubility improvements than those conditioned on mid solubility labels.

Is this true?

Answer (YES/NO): NO